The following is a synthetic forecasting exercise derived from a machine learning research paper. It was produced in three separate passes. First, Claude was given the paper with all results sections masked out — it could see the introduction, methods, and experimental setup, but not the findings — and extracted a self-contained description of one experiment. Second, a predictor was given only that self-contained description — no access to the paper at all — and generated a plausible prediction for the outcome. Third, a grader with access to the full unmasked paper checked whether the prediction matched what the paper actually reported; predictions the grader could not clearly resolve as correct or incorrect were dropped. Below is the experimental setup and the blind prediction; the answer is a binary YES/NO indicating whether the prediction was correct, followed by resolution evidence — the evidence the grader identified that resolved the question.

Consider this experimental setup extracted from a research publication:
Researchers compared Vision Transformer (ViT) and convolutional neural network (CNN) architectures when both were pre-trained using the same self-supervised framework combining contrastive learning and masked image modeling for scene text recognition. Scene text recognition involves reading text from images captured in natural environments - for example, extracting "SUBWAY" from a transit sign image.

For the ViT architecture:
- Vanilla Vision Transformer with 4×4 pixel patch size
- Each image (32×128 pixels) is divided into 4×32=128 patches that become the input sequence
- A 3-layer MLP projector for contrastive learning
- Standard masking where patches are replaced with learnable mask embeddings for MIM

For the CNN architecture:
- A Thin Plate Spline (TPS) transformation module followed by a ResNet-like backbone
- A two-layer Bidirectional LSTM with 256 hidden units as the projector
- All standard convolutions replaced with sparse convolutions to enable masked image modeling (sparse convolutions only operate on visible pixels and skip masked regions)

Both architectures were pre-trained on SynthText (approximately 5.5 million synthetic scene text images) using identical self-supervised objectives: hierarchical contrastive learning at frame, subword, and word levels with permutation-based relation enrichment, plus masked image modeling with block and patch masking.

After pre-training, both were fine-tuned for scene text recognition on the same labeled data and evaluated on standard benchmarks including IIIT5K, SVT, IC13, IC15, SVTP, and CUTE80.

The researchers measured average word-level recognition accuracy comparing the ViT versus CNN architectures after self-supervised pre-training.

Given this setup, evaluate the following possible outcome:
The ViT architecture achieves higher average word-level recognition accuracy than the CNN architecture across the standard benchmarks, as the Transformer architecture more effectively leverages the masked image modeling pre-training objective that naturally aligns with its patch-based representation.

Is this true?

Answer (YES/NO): YES